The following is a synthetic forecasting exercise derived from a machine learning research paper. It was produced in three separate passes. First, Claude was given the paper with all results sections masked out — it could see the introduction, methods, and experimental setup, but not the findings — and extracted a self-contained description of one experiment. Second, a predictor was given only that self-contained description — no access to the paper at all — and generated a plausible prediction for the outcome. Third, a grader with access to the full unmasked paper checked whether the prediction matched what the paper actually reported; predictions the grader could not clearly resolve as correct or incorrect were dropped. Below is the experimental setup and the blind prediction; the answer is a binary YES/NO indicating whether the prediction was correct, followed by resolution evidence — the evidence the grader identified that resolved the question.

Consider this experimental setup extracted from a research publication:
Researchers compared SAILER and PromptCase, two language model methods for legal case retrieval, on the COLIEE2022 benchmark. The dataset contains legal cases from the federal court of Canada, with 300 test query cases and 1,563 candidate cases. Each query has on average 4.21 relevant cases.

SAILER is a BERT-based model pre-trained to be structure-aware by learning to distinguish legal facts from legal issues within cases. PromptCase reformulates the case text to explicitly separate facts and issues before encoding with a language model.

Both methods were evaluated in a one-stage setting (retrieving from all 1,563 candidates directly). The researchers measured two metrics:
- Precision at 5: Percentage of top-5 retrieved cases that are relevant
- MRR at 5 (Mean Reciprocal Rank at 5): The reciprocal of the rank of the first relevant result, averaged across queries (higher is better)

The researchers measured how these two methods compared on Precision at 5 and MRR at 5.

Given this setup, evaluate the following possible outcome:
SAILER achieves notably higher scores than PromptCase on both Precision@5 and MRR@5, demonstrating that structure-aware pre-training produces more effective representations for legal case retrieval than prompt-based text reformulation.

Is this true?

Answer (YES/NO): NO